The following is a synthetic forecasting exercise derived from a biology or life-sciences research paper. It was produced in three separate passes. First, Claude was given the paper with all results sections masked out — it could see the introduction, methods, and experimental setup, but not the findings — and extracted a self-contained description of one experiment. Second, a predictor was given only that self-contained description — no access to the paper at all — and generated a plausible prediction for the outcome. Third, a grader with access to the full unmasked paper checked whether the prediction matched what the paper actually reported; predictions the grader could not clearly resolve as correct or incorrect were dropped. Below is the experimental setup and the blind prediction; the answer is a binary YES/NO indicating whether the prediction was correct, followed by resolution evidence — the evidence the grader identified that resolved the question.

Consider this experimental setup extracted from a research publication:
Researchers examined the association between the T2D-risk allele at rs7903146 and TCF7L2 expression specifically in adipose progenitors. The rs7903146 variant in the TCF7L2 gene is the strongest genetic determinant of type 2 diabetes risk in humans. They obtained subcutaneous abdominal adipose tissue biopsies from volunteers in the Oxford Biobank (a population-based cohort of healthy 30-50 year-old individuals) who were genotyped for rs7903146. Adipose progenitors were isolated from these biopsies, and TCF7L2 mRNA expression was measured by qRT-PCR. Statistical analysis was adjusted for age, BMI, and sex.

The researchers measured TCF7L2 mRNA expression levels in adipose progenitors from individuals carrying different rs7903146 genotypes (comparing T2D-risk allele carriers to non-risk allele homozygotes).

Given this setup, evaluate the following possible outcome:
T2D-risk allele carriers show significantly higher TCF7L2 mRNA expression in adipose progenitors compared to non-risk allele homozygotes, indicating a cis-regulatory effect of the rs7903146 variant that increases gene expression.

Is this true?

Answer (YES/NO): NO